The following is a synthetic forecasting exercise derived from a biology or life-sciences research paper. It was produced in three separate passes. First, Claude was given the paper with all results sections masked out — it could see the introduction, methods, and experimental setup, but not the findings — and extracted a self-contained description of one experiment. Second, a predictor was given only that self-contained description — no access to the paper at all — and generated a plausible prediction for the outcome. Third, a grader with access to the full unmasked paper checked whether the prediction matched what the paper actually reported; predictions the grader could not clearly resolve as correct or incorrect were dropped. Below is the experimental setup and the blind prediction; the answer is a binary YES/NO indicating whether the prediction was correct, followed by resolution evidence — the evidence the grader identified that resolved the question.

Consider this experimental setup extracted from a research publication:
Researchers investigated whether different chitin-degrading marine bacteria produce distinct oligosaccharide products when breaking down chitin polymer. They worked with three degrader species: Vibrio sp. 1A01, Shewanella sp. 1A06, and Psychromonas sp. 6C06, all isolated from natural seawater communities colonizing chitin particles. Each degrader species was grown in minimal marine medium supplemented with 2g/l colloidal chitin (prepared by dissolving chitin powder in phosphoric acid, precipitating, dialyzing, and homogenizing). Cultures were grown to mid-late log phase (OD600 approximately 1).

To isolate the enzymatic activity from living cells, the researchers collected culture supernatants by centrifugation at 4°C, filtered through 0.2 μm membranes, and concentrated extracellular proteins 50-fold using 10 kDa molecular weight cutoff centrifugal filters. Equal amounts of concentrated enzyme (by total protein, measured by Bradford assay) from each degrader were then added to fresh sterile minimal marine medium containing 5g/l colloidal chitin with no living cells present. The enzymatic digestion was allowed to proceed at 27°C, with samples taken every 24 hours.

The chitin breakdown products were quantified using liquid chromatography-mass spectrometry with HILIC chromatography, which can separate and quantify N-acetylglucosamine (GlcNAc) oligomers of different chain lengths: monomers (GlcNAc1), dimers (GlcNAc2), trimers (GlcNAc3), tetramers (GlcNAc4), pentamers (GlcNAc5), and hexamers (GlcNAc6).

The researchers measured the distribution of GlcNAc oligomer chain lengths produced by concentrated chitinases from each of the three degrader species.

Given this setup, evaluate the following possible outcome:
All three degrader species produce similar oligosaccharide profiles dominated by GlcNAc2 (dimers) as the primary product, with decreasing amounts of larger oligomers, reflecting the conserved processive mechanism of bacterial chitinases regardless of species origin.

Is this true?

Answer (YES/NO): NO